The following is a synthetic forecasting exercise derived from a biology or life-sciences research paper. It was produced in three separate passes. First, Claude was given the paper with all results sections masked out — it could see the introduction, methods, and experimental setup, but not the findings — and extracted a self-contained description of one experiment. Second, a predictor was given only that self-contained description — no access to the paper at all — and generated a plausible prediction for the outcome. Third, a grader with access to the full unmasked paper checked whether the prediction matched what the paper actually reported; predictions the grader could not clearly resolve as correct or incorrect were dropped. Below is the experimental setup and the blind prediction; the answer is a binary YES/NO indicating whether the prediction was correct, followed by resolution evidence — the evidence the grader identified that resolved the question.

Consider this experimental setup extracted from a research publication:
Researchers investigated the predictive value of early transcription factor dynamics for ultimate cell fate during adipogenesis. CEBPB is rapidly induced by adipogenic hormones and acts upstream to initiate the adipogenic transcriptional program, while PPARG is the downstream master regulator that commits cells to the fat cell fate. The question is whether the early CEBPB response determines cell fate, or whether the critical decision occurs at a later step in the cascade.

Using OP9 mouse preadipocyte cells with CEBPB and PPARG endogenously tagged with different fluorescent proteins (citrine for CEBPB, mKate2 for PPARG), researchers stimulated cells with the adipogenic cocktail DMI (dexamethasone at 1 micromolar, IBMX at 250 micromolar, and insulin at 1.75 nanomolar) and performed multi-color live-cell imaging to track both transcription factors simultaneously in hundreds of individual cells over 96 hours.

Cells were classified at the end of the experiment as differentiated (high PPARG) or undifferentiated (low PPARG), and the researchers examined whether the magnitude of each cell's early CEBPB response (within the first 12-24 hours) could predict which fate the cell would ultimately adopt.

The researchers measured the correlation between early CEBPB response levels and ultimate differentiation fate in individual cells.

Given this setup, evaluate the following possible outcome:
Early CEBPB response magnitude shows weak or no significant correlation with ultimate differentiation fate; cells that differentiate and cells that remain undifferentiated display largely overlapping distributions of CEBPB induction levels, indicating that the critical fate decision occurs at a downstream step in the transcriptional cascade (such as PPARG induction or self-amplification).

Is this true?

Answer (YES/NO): YES